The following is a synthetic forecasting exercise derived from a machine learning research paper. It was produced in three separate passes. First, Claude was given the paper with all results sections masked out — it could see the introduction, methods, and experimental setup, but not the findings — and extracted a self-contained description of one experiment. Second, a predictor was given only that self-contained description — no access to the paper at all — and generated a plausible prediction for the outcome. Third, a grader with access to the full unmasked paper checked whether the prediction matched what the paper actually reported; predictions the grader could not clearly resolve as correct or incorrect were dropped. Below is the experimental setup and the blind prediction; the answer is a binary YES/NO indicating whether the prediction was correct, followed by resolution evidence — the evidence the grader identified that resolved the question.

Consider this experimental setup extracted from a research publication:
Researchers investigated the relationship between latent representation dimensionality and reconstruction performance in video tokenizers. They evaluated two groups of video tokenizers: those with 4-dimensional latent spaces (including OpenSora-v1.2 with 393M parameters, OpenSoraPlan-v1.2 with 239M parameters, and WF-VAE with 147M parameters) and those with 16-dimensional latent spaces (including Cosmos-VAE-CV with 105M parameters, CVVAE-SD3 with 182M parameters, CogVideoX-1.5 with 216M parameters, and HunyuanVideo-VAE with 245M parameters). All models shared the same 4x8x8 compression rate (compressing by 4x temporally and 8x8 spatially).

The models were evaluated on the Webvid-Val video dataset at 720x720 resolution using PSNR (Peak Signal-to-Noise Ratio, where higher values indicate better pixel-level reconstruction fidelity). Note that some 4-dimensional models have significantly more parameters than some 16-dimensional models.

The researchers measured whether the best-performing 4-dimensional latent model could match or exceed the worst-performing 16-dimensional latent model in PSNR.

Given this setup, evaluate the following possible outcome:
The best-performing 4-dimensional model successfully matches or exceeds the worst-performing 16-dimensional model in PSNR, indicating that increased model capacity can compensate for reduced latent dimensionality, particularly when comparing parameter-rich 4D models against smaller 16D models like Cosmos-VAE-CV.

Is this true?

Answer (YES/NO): NO